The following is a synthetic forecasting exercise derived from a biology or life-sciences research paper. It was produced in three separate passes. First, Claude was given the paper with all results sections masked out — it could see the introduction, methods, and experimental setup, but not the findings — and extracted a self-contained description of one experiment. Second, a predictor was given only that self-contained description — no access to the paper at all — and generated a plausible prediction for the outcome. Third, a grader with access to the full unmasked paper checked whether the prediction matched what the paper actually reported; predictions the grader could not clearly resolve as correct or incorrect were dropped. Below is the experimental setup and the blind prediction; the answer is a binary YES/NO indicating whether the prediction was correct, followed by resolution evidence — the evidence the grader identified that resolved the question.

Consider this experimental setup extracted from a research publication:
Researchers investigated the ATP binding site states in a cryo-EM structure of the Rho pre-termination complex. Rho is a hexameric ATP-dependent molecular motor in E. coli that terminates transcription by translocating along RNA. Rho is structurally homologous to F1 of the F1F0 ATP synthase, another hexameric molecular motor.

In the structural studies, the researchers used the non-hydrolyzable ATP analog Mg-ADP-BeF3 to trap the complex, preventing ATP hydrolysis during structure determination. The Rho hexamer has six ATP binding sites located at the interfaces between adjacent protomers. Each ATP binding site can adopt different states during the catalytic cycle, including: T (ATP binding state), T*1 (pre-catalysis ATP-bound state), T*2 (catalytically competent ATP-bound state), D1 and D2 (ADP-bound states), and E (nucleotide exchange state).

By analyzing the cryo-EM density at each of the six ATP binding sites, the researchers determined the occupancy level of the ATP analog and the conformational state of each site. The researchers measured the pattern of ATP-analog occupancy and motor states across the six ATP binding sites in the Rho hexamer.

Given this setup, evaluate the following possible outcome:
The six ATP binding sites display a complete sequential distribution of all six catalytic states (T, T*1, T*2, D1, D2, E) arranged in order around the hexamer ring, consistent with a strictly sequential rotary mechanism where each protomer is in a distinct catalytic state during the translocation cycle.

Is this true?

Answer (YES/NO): YES